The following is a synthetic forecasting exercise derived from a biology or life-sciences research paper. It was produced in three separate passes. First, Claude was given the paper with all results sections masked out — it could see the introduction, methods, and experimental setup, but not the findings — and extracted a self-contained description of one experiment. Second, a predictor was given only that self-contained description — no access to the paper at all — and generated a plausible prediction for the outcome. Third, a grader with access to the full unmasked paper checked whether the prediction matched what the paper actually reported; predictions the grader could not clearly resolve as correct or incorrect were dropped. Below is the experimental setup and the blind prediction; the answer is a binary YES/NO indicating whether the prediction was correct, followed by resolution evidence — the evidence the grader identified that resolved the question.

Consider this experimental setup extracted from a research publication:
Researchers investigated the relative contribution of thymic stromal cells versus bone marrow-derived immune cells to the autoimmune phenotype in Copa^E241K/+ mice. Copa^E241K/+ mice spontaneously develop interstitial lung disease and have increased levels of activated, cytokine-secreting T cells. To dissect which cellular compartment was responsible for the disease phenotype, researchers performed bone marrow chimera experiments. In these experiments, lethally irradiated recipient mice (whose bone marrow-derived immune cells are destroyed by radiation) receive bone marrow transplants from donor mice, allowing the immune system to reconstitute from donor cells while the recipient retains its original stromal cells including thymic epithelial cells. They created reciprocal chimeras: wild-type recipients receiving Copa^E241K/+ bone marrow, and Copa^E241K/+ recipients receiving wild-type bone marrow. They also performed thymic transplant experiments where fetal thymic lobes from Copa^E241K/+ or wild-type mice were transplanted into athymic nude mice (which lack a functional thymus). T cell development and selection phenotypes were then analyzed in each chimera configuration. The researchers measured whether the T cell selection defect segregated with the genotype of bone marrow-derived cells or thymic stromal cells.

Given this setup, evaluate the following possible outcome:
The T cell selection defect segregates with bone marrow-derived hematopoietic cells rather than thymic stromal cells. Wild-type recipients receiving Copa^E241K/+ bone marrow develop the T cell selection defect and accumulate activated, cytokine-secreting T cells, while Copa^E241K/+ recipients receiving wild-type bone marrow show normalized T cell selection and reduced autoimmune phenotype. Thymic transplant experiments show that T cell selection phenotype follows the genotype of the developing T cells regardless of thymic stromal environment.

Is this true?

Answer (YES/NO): NO